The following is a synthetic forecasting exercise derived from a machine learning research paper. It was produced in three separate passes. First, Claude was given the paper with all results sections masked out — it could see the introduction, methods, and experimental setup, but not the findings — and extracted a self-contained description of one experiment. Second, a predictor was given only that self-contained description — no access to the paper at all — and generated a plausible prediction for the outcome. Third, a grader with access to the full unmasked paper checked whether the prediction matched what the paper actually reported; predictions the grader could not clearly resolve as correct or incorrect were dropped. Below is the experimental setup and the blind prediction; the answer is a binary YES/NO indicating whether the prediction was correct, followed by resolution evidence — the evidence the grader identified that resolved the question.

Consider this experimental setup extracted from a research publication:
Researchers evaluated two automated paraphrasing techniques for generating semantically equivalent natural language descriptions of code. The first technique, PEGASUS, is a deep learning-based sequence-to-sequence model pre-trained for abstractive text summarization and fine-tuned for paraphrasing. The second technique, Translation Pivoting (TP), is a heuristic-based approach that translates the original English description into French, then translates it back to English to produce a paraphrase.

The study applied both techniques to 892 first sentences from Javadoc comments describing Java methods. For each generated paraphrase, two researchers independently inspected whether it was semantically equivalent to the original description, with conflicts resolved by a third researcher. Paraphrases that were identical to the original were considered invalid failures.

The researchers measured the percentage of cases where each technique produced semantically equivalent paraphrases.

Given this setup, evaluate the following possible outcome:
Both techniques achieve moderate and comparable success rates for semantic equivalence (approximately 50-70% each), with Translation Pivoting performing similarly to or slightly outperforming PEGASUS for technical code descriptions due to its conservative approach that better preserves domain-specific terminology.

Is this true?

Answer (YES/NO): NO